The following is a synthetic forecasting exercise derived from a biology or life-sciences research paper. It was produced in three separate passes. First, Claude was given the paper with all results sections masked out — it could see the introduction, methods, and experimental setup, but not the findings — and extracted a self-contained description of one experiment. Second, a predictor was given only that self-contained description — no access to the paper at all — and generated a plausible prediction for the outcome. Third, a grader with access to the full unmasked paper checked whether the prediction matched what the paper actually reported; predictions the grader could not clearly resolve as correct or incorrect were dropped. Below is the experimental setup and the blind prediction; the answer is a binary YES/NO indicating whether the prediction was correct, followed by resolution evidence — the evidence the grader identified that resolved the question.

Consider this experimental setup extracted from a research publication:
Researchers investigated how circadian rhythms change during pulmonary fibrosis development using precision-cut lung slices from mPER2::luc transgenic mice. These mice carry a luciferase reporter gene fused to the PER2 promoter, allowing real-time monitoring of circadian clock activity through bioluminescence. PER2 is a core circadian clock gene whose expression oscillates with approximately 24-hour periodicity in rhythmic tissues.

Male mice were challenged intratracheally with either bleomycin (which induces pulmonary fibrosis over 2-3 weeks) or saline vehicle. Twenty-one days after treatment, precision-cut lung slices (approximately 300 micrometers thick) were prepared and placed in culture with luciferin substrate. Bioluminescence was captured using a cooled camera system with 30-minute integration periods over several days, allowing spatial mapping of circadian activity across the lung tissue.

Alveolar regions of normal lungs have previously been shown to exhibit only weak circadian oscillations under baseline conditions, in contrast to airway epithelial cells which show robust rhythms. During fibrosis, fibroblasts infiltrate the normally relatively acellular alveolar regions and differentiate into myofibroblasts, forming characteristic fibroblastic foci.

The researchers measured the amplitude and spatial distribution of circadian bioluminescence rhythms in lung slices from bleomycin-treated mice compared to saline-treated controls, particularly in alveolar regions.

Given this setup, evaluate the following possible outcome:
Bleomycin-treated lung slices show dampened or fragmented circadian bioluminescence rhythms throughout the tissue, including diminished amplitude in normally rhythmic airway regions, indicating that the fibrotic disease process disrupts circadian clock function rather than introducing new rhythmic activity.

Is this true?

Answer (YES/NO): NO